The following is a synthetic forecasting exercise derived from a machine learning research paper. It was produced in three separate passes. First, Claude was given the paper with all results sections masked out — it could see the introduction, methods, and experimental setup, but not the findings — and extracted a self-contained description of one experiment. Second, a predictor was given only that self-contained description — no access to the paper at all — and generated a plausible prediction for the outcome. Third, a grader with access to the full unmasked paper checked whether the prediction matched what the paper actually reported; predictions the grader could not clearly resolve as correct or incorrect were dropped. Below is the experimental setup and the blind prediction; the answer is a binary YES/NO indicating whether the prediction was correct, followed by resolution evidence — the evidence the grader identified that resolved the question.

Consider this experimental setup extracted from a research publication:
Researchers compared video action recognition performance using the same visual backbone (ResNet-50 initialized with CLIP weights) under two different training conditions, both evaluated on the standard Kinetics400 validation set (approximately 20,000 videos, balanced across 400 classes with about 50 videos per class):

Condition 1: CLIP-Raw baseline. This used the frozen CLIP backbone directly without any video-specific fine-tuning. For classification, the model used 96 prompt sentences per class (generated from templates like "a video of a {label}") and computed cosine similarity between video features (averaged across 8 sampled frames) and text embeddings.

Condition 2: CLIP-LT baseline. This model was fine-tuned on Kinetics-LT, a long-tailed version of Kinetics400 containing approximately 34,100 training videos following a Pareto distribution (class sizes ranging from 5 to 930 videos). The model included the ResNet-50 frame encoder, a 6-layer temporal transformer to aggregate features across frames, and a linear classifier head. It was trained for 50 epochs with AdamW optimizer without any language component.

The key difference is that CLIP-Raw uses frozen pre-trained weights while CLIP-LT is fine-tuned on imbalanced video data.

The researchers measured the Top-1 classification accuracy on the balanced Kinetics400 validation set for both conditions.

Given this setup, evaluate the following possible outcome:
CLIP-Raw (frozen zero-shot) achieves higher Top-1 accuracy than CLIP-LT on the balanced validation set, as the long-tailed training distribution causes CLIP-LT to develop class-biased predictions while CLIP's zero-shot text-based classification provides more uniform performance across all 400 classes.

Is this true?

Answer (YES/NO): NO